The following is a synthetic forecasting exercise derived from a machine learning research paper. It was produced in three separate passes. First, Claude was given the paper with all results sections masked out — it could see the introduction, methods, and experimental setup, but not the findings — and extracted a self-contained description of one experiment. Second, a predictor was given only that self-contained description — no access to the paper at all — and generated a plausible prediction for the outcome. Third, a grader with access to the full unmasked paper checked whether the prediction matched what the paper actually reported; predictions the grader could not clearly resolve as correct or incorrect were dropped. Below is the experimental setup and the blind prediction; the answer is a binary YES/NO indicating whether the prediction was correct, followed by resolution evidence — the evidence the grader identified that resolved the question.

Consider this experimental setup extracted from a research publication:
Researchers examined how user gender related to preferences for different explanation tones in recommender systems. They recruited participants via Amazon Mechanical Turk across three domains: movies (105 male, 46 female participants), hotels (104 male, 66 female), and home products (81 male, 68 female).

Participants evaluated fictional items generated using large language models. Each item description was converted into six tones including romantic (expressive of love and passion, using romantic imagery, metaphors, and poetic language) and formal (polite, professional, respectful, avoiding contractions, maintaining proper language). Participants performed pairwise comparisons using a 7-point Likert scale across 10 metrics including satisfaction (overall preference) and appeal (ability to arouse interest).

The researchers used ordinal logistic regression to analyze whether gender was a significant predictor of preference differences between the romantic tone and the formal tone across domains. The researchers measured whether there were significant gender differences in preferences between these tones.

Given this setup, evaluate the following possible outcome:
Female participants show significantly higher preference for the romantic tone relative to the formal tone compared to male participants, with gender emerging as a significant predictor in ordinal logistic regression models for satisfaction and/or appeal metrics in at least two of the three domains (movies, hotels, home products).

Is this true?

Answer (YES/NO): NO